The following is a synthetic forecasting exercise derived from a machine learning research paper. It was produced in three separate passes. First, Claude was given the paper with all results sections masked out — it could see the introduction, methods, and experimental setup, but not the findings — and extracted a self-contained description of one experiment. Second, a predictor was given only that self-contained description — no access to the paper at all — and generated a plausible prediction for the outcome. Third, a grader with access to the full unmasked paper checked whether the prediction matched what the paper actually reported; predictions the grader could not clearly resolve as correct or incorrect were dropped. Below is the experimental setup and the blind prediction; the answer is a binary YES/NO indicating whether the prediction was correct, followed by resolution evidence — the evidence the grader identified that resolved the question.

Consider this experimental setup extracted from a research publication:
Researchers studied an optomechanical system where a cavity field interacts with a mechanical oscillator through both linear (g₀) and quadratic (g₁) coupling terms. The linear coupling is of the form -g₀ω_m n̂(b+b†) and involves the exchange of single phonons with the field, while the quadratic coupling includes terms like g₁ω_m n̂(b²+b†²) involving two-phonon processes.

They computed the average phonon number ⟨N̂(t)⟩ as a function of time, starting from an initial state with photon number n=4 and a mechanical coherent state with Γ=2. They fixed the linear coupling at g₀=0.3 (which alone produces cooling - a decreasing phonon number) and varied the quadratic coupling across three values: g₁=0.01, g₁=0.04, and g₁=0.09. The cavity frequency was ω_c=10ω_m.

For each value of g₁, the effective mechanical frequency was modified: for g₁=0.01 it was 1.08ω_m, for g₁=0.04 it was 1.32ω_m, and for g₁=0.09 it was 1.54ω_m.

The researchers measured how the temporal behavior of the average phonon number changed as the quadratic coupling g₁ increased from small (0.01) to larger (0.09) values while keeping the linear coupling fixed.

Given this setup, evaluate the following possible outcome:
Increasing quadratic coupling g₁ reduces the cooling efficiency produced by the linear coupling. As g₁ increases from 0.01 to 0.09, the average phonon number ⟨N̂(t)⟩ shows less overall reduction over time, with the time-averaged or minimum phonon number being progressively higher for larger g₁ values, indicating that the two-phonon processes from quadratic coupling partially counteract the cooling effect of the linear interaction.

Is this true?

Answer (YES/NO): NO